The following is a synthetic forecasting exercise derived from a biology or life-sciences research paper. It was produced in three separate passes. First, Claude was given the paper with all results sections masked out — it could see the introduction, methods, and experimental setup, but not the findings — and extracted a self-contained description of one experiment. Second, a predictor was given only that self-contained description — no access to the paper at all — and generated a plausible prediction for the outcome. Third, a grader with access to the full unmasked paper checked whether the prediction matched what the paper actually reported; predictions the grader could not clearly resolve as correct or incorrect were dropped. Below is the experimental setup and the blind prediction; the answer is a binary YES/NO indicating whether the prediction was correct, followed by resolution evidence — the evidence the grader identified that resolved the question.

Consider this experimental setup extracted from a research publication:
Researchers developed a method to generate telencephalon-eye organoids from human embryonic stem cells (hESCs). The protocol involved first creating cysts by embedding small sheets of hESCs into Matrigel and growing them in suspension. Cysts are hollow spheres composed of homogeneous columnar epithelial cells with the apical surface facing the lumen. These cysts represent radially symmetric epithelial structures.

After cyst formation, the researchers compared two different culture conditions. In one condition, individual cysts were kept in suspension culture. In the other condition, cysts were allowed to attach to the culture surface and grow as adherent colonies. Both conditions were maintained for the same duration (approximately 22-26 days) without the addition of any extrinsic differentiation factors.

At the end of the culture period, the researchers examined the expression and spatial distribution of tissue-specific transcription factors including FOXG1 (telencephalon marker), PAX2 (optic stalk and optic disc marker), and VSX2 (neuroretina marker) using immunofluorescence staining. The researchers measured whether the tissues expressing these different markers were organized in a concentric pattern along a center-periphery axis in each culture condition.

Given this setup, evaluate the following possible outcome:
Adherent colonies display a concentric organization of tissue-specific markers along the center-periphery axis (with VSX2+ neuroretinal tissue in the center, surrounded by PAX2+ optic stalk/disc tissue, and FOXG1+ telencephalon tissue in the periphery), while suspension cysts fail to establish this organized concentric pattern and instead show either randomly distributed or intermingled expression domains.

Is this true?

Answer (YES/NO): NO